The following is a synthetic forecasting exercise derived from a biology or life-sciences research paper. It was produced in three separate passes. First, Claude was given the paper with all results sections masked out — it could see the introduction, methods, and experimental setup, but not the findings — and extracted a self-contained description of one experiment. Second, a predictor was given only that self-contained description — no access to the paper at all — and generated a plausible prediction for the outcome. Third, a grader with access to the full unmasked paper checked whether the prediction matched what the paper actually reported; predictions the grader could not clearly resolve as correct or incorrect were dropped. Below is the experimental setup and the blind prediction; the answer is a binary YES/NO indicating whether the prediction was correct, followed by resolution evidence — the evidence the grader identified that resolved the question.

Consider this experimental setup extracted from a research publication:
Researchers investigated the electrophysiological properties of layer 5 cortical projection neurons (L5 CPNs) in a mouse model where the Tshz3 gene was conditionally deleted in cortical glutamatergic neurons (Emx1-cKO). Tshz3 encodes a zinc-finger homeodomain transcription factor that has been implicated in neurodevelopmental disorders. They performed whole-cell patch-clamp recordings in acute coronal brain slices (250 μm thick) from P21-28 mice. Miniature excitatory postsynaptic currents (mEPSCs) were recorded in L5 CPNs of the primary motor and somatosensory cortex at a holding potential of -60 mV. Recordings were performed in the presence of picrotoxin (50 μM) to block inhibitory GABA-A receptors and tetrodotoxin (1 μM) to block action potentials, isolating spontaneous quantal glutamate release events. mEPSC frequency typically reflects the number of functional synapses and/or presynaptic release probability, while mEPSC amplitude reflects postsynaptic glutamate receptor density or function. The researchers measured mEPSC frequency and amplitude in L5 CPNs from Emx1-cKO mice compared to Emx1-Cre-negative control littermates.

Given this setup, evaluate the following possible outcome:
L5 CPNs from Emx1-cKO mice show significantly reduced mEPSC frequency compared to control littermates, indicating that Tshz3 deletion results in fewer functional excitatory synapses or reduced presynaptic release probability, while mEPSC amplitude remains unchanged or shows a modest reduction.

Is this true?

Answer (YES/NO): YES